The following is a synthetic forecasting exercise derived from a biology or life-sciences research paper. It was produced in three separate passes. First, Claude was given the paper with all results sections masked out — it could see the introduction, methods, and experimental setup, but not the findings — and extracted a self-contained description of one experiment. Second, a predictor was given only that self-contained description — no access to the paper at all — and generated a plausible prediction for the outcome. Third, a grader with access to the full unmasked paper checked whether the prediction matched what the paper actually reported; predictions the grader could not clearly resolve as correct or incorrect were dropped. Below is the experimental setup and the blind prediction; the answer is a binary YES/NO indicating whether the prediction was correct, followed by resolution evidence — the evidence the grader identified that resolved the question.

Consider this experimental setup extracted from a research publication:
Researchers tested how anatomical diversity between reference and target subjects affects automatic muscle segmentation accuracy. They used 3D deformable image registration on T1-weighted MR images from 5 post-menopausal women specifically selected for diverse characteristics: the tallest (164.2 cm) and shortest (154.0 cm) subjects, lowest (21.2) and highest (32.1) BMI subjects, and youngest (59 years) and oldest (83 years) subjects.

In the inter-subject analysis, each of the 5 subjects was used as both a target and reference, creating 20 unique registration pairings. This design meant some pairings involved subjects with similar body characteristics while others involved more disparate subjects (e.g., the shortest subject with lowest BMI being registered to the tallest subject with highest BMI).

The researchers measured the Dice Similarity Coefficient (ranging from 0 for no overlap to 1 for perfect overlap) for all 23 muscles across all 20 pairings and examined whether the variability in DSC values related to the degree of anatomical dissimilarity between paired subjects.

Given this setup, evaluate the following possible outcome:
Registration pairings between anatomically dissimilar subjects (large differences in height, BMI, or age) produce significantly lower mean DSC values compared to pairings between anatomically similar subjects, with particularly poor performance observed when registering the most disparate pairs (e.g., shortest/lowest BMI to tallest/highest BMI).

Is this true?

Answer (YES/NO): NO